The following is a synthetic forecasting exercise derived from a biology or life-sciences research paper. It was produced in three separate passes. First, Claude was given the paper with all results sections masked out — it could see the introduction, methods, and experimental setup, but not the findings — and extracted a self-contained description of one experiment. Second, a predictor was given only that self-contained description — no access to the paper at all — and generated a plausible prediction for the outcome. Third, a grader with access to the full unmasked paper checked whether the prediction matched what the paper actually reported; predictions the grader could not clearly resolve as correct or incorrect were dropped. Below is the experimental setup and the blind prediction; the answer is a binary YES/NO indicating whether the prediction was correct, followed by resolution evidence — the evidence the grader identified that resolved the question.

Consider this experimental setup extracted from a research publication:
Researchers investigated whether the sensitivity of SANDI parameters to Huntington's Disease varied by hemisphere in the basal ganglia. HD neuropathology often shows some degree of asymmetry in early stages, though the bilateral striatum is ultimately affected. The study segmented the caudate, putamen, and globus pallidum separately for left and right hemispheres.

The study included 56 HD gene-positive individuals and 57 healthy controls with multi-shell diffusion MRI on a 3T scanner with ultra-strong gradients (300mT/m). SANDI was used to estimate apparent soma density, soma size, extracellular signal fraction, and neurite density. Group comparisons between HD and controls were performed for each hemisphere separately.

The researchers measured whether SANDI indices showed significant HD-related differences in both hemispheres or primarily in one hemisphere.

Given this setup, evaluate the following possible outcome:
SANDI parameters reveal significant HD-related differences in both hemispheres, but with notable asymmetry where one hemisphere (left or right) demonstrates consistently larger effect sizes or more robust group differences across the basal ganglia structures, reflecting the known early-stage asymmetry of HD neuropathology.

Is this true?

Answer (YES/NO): NO